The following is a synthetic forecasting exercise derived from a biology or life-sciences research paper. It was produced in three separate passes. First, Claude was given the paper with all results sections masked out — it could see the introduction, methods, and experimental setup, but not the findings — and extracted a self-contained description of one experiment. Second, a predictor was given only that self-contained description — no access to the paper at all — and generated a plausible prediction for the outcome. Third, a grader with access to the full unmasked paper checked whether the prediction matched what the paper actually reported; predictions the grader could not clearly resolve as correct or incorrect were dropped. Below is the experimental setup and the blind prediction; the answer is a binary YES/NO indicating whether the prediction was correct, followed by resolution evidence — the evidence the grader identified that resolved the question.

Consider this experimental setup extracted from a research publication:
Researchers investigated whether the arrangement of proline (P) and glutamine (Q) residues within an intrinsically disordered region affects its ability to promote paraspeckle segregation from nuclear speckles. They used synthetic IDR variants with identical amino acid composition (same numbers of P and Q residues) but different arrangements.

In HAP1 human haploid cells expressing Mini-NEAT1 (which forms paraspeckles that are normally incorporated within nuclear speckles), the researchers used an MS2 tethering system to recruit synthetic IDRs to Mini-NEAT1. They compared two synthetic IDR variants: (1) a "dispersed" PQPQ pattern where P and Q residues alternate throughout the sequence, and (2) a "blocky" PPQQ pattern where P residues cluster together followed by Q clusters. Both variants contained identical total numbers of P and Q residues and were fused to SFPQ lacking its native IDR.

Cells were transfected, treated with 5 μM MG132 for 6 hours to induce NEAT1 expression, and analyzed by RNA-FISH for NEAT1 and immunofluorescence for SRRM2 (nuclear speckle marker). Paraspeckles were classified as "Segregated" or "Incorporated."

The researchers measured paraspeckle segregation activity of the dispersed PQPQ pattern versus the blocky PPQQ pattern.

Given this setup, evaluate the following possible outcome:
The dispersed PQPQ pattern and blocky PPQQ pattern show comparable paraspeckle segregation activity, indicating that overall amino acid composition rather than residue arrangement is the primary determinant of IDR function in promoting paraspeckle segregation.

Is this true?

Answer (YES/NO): NO